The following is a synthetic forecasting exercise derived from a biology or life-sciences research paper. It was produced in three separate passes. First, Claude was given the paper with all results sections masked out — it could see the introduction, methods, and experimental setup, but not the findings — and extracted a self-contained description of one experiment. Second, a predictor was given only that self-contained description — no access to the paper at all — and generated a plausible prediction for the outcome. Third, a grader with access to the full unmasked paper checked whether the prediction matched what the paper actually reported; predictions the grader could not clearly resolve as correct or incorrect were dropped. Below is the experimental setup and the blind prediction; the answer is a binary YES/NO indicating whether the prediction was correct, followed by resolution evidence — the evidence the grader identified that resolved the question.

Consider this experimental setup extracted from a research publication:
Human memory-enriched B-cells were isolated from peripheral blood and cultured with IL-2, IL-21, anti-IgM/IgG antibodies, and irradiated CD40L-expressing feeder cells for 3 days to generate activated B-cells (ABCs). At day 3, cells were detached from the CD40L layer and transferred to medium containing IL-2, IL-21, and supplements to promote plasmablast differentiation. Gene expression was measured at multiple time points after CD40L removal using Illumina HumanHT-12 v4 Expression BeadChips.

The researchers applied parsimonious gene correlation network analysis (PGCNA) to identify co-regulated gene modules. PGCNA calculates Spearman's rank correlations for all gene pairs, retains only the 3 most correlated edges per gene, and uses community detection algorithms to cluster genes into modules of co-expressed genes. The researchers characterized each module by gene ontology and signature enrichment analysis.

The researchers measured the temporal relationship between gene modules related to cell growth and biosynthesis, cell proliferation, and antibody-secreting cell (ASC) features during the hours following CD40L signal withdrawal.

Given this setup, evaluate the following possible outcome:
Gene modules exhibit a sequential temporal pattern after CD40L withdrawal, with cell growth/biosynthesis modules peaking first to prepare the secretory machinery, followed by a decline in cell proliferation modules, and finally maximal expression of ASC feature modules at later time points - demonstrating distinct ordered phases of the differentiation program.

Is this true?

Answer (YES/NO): NO